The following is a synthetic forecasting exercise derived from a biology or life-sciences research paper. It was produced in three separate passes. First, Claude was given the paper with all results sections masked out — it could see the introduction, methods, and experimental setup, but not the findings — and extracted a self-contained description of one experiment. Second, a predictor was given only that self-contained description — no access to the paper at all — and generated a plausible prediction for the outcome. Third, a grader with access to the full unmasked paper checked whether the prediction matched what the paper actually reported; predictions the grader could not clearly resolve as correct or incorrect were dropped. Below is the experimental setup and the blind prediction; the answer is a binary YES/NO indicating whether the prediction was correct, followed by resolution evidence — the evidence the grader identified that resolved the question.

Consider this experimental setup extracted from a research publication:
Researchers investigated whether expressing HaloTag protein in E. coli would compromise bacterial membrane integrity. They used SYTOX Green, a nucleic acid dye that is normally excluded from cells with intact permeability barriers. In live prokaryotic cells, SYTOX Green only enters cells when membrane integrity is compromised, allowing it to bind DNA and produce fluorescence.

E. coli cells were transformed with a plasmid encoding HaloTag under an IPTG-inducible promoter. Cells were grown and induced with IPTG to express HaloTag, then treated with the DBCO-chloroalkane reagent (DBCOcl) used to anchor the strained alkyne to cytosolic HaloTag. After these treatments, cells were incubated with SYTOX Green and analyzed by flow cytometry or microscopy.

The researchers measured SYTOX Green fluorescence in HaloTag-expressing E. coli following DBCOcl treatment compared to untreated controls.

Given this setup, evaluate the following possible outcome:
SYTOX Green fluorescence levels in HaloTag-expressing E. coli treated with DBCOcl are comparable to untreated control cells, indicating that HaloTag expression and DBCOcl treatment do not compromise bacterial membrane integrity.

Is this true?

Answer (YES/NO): YES